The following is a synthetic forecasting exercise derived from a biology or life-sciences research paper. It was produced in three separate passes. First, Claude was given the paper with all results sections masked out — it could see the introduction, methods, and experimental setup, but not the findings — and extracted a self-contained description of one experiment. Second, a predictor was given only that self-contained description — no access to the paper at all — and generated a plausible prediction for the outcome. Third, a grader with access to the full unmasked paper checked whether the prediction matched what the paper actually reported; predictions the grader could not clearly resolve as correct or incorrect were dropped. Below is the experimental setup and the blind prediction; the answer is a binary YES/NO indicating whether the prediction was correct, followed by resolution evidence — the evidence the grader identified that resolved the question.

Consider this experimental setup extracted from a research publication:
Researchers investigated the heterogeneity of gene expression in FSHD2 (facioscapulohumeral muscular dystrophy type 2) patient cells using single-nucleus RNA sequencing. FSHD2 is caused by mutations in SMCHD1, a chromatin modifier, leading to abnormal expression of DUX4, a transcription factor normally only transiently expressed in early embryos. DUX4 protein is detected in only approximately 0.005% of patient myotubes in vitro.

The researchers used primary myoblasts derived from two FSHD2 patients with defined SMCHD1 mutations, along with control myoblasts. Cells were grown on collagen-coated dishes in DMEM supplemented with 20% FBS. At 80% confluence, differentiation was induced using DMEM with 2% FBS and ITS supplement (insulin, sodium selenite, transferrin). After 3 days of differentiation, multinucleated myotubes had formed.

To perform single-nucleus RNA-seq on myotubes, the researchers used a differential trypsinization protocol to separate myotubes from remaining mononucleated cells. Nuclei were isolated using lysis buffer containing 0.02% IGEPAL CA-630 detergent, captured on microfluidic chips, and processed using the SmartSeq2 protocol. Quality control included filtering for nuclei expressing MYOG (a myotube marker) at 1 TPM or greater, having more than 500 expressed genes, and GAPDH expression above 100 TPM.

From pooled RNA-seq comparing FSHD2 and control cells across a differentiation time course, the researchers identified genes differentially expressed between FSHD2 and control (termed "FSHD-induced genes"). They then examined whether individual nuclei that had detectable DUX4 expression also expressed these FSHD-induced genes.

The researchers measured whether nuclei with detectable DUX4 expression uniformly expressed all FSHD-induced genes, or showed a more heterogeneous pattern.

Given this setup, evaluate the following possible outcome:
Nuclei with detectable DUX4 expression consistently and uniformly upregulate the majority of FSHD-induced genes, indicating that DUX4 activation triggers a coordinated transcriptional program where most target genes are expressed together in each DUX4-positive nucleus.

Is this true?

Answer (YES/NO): NO